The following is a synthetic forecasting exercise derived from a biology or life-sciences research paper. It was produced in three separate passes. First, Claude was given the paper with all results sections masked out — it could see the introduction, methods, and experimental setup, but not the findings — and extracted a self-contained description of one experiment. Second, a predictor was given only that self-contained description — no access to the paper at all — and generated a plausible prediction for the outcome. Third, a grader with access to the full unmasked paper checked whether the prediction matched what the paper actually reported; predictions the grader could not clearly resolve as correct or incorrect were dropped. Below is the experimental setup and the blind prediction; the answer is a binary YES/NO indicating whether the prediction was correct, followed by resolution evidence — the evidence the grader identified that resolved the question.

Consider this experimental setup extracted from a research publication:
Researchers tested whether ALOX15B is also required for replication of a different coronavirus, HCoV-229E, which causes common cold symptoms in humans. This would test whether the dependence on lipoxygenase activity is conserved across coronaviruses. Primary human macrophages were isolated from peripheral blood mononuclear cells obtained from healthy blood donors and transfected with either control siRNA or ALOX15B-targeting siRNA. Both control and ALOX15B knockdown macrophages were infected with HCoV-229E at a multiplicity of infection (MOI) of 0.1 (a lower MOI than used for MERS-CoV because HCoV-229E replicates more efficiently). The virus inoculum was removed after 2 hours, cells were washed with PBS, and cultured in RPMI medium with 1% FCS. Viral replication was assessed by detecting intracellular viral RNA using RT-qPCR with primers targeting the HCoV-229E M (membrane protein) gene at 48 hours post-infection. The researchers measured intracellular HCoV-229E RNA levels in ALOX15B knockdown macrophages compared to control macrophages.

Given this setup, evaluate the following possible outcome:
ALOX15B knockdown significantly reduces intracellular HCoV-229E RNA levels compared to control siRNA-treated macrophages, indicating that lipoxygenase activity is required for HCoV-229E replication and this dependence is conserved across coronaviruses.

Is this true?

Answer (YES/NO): YES